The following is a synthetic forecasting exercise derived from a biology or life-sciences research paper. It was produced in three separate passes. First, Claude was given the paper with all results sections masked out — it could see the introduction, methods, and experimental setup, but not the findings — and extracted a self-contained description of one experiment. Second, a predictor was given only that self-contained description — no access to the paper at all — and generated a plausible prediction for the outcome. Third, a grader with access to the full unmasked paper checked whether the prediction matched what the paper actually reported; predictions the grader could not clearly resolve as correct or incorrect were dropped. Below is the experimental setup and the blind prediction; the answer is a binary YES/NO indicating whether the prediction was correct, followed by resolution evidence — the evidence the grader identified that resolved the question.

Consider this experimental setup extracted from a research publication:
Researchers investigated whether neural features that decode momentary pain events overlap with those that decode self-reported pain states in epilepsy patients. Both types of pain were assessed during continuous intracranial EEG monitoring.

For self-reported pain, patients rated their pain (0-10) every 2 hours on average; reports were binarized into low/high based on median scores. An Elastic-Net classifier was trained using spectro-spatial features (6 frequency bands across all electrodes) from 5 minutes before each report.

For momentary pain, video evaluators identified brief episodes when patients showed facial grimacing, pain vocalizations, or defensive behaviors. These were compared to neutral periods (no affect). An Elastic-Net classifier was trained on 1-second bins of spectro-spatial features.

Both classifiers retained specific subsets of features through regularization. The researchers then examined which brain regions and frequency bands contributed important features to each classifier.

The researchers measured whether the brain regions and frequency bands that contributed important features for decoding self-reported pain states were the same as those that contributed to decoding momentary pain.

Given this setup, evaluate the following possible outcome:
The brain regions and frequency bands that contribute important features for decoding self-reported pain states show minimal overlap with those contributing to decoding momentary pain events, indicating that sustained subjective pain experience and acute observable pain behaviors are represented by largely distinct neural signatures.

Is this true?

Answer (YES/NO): YES